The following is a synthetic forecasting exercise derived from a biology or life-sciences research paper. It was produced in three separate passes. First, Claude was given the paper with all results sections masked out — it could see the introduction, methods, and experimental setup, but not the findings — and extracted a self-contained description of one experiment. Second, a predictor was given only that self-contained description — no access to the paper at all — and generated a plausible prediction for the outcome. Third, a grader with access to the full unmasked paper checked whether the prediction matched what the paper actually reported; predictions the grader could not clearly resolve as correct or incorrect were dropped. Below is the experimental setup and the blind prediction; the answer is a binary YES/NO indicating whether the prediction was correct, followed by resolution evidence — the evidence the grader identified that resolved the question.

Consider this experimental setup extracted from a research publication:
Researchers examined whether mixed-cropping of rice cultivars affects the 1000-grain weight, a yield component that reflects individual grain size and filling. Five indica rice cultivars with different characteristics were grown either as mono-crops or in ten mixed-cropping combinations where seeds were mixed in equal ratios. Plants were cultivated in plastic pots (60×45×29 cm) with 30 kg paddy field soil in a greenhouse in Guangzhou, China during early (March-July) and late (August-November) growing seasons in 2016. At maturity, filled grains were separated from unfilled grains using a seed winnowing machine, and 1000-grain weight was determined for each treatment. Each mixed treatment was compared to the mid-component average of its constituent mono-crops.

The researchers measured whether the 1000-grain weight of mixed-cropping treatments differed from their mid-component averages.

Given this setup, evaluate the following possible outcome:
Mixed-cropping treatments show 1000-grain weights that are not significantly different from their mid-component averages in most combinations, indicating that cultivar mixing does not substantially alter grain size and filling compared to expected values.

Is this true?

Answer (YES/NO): YES